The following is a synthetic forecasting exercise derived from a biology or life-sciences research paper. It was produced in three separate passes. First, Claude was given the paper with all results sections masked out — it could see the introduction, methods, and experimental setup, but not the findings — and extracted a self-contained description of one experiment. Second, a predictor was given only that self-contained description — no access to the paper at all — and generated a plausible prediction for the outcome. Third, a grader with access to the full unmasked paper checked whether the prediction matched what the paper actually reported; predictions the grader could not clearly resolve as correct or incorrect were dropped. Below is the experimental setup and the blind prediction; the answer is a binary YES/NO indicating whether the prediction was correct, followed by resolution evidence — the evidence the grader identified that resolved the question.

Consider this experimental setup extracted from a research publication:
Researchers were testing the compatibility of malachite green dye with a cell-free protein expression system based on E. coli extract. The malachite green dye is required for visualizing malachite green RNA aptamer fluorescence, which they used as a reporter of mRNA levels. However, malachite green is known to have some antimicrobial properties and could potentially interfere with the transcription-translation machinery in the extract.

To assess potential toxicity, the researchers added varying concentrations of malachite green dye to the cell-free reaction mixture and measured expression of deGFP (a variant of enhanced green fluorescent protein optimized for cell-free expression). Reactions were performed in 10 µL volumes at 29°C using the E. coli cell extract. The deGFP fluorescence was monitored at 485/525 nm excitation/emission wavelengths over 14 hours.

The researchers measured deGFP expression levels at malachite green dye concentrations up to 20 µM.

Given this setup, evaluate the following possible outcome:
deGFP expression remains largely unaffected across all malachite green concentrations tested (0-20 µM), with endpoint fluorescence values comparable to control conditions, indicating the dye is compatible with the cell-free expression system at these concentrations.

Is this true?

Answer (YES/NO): YES